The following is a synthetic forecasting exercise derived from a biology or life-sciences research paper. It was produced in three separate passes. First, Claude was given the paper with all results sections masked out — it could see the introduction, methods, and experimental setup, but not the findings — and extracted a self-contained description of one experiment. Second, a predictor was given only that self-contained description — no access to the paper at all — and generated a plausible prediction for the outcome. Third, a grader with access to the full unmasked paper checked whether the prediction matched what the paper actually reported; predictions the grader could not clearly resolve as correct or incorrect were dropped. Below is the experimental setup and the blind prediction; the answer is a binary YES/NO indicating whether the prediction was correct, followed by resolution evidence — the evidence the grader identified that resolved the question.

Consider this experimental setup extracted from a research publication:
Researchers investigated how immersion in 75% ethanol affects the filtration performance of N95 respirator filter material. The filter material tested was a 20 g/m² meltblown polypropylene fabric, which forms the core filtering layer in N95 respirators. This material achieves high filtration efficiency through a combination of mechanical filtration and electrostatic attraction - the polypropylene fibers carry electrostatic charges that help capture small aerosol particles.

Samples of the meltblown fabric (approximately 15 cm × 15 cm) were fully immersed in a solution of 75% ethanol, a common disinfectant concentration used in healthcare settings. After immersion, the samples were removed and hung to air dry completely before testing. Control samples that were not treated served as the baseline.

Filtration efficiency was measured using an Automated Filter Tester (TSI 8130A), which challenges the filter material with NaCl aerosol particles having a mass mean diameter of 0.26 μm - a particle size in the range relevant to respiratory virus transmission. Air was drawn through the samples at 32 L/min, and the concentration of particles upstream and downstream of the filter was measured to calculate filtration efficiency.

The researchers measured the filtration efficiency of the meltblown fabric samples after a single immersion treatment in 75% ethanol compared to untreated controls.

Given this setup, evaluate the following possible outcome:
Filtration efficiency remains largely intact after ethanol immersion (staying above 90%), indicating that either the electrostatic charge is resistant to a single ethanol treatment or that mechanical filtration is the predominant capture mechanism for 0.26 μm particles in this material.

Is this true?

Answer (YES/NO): NO